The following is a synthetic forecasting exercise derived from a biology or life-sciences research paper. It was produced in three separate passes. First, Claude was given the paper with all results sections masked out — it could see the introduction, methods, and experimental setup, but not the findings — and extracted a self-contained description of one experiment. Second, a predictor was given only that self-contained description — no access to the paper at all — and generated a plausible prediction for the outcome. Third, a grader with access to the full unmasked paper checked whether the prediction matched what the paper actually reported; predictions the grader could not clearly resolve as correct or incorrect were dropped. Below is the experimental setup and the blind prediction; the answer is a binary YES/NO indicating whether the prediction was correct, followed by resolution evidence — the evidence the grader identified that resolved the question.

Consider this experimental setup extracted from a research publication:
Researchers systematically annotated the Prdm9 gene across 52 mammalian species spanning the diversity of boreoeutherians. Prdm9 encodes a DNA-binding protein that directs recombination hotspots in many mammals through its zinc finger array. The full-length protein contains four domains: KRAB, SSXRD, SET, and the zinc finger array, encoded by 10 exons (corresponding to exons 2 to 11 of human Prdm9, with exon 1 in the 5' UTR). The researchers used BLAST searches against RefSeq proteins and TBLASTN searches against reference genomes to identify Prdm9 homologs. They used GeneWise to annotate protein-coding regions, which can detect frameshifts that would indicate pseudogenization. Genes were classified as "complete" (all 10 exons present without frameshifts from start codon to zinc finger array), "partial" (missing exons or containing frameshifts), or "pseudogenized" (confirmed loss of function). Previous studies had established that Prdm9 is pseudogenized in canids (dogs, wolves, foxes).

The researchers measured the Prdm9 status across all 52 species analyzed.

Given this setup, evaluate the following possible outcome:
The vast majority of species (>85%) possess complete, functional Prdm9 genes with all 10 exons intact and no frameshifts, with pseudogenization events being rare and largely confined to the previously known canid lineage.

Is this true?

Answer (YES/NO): NO